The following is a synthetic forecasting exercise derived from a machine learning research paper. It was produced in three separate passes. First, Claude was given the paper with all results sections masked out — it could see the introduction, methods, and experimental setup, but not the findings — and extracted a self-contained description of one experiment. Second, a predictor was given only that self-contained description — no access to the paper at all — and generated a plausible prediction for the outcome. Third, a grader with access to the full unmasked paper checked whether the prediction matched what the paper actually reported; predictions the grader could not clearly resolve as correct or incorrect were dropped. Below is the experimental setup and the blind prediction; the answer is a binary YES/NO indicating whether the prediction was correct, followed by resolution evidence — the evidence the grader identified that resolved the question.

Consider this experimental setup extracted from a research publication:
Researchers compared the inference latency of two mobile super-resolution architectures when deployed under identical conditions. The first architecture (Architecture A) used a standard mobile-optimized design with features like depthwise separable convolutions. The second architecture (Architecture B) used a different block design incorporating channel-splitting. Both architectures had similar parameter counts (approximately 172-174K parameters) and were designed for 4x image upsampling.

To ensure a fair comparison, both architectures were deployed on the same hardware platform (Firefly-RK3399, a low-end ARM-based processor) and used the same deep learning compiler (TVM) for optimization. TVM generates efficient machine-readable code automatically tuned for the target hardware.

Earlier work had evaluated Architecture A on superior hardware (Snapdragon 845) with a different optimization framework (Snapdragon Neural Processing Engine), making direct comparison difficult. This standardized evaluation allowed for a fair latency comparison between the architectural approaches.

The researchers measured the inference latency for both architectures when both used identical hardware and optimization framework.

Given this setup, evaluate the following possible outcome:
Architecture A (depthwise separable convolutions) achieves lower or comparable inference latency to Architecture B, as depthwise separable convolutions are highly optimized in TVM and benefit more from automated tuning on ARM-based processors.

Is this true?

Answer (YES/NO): YES